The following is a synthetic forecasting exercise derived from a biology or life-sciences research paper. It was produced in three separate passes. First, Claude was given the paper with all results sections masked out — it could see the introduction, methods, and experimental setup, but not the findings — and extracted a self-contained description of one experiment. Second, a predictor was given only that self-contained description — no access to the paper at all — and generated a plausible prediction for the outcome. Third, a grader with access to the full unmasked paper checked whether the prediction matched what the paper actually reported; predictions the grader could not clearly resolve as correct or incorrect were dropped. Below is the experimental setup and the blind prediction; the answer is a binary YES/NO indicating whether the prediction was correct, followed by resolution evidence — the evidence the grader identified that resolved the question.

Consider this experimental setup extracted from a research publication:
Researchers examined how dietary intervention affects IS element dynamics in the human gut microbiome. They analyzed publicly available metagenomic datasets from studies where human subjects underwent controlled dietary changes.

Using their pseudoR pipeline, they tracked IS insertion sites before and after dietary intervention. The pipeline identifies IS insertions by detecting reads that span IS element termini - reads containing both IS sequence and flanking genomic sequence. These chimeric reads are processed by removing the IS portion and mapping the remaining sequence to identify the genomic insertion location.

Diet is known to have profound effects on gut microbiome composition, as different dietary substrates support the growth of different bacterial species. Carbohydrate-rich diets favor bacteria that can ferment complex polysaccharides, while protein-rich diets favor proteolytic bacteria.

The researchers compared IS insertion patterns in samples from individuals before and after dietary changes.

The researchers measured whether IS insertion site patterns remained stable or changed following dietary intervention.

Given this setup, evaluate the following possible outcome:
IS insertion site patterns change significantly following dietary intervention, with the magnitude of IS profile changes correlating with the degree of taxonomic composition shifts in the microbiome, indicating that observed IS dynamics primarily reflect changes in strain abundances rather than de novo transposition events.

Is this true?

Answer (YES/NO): NO